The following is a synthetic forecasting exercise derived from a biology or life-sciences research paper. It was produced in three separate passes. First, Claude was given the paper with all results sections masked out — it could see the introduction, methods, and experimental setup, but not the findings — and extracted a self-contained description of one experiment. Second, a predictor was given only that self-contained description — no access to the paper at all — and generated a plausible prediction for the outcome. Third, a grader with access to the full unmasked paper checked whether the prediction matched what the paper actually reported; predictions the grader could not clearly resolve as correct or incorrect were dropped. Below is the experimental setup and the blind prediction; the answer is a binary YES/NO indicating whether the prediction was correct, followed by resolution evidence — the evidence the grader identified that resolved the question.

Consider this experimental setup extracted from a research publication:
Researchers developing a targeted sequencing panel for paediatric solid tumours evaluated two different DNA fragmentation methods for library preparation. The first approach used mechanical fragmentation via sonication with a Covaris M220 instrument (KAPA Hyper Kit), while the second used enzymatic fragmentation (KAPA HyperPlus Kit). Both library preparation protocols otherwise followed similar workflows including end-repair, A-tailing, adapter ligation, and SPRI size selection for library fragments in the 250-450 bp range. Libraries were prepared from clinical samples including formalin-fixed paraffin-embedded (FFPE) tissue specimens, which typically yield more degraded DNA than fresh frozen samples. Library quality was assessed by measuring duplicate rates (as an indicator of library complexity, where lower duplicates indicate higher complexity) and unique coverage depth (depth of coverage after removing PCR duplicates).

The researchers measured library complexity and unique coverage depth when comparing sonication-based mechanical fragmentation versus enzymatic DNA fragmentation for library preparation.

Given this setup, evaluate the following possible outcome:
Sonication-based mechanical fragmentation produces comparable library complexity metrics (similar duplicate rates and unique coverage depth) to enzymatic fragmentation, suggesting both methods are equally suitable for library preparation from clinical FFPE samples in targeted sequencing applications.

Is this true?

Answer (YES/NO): NO